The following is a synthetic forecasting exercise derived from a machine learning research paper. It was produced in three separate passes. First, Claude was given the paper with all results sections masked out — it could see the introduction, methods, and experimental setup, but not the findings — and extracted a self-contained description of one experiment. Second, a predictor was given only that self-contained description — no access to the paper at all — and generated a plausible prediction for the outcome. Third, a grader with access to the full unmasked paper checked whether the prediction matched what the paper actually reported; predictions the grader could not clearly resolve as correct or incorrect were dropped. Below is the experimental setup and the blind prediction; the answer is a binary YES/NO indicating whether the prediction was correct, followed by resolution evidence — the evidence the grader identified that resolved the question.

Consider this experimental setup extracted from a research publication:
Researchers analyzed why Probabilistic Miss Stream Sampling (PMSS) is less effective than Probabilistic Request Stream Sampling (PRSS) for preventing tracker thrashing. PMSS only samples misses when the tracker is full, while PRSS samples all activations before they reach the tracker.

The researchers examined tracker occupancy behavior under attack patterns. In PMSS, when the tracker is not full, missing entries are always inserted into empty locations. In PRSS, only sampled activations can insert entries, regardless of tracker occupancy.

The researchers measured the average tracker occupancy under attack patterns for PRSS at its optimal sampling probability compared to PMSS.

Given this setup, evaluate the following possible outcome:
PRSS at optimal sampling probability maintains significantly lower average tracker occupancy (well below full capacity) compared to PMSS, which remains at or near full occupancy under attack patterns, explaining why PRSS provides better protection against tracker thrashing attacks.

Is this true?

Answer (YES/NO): NO